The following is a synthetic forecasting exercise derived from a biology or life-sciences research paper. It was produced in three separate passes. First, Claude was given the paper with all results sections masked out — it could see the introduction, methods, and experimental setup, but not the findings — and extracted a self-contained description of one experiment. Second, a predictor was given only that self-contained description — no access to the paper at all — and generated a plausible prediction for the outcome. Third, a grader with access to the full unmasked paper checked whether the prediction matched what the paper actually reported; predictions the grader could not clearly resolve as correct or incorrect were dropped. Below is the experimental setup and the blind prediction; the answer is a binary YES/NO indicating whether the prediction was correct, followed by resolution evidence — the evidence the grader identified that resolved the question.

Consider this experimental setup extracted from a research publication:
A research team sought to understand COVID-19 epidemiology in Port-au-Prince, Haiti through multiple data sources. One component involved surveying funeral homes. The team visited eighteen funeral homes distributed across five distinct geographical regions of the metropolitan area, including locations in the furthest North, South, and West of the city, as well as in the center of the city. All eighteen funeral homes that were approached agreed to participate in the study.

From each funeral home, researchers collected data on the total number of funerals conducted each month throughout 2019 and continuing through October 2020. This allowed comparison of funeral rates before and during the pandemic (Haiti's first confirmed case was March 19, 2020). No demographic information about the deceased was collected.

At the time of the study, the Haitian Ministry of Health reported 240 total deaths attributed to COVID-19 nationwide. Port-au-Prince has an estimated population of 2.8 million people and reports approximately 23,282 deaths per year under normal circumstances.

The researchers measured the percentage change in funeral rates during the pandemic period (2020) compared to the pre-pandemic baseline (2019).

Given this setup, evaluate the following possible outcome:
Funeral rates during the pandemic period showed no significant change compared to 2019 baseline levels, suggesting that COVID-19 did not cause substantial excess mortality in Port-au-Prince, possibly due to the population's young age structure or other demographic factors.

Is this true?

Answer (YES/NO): NO